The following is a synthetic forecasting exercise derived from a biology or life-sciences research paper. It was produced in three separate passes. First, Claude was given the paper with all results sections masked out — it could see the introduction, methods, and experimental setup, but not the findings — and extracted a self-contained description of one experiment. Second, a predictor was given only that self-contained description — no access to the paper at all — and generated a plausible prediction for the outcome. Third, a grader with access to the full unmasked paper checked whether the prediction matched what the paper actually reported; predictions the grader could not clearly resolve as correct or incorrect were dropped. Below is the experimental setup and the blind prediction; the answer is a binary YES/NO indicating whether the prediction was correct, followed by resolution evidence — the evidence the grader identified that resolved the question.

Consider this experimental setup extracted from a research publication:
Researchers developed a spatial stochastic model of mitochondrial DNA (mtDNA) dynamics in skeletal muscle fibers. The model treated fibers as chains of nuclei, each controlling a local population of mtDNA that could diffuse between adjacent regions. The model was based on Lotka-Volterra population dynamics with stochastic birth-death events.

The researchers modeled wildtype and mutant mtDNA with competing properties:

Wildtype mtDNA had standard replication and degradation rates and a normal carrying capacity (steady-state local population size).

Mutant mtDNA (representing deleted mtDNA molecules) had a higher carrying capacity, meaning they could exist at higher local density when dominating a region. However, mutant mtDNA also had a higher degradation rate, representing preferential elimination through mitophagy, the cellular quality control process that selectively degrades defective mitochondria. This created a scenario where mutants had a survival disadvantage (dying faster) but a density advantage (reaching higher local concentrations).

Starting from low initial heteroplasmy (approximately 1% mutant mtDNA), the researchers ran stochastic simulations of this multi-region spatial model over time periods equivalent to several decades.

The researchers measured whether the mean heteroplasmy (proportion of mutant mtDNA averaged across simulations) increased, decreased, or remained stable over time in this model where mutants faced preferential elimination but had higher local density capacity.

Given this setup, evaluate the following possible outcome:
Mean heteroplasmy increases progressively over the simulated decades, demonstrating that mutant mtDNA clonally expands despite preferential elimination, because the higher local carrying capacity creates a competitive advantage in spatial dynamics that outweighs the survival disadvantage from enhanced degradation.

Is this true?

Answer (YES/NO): YES